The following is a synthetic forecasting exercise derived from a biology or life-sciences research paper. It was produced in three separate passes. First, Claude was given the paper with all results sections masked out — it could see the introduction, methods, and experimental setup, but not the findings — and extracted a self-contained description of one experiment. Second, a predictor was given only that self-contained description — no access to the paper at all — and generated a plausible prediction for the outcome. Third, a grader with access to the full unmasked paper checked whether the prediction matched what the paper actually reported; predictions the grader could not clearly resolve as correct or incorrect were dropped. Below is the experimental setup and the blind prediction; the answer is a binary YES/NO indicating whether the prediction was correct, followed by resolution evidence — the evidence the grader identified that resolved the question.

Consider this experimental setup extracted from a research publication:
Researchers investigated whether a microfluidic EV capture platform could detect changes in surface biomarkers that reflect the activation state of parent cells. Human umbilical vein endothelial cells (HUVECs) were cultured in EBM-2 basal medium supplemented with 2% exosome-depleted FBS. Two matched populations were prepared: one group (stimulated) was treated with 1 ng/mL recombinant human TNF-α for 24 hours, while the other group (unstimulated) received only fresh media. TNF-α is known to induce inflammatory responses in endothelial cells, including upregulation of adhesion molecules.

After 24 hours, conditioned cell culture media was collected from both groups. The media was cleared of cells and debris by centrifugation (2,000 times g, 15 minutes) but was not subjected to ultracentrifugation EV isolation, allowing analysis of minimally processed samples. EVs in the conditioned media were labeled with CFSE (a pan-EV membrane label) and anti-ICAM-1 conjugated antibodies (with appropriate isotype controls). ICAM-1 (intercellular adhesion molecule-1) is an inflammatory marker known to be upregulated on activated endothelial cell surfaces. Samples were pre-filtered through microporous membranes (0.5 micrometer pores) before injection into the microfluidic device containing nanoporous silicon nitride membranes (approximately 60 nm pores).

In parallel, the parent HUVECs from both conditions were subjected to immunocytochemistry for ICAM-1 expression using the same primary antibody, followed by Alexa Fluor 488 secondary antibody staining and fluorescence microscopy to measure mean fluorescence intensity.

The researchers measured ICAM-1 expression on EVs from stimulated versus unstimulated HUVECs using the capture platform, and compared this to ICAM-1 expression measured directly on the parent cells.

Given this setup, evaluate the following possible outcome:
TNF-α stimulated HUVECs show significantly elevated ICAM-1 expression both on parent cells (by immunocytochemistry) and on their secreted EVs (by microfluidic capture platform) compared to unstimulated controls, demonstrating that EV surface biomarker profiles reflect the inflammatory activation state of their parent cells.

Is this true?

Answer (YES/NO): YES